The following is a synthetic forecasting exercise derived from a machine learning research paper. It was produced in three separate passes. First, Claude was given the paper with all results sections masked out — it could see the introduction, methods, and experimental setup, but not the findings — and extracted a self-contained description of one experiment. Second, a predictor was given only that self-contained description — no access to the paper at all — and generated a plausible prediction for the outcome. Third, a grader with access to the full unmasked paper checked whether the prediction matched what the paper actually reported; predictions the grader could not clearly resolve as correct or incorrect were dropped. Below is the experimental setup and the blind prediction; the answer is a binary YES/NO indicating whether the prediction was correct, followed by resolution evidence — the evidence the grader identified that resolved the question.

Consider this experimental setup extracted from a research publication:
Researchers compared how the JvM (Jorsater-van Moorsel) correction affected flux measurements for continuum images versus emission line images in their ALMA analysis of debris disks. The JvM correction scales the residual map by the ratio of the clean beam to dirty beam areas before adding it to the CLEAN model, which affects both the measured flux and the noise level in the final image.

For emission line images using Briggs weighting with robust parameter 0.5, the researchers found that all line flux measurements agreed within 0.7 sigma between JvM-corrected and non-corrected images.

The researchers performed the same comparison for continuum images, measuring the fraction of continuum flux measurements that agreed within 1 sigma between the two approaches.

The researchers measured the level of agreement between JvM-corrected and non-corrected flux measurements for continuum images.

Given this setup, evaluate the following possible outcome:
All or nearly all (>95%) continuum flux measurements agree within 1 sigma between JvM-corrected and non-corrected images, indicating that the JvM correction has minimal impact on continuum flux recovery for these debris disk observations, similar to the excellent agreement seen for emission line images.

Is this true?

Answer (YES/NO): NO